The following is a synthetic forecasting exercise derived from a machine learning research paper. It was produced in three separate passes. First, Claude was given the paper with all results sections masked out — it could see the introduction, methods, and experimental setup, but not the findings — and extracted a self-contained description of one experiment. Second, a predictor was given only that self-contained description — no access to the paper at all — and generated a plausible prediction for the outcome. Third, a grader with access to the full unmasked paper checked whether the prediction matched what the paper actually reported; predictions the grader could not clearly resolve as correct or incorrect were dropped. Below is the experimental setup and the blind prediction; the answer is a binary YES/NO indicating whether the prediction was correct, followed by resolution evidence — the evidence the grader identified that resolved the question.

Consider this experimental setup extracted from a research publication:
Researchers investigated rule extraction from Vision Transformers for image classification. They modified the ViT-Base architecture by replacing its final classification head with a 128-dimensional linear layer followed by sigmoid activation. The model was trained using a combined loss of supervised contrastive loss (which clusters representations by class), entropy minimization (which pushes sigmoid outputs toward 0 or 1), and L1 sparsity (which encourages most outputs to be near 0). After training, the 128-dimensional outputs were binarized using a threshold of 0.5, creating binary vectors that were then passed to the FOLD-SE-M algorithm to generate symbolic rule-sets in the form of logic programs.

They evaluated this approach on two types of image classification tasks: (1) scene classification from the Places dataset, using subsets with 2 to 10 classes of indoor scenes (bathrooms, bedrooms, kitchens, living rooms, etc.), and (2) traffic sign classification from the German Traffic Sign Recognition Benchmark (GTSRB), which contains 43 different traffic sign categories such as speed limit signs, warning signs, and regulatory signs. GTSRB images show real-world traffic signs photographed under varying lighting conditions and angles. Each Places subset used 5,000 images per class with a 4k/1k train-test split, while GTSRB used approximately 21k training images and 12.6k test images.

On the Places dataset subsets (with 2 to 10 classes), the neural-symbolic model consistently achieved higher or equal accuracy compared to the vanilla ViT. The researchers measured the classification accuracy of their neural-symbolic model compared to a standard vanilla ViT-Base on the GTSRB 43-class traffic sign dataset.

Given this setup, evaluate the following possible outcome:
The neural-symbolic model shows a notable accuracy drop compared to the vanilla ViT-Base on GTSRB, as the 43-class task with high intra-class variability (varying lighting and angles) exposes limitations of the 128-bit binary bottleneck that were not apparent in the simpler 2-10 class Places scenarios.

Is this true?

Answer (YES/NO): NO